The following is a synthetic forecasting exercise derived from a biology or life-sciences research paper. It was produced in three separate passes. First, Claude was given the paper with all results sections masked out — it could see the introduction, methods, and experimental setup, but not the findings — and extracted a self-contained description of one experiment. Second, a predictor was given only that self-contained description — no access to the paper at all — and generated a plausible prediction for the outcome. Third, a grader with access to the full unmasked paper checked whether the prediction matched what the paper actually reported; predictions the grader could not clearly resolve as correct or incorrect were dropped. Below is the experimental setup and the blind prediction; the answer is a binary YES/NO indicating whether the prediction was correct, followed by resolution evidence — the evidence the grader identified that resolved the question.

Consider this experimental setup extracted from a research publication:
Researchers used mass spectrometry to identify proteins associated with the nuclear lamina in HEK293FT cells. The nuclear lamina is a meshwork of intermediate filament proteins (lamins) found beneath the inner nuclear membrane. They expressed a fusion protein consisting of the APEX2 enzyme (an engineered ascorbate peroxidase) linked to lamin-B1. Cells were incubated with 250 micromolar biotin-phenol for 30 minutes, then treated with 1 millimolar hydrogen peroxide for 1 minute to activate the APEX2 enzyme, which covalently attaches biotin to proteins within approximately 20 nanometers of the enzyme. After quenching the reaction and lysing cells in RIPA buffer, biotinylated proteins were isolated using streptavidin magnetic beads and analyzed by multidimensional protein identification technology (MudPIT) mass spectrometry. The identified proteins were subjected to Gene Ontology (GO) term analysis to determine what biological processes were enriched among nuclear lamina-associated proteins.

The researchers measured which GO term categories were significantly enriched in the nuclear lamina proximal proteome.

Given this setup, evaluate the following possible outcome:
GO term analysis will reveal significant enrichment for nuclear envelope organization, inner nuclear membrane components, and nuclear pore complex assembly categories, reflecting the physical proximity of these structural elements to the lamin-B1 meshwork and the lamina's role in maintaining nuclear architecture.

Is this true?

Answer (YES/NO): NO